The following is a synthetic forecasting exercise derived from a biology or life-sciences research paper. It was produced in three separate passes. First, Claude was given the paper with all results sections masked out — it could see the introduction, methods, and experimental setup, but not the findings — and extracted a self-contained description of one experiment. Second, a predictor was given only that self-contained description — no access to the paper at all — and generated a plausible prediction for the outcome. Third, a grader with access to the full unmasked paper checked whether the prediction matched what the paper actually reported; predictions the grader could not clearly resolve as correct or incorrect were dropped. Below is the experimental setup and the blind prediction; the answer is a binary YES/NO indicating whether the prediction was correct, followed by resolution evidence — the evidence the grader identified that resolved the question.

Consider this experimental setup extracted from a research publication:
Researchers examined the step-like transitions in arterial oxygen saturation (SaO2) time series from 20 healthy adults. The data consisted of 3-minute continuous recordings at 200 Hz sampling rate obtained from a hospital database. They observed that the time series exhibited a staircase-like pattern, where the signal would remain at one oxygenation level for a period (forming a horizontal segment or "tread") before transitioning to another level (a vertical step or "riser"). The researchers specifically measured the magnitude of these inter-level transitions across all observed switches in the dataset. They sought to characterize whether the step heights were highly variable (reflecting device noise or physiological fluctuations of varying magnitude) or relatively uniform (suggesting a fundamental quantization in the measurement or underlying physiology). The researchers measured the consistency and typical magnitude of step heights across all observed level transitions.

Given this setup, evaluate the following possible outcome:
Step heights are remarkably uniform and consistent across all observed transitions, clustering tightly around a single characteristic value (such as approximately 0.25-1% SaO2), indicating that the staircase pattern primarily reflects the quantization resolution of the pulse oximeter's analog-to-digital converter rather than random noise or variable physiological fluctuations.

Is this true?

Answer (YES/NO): YES